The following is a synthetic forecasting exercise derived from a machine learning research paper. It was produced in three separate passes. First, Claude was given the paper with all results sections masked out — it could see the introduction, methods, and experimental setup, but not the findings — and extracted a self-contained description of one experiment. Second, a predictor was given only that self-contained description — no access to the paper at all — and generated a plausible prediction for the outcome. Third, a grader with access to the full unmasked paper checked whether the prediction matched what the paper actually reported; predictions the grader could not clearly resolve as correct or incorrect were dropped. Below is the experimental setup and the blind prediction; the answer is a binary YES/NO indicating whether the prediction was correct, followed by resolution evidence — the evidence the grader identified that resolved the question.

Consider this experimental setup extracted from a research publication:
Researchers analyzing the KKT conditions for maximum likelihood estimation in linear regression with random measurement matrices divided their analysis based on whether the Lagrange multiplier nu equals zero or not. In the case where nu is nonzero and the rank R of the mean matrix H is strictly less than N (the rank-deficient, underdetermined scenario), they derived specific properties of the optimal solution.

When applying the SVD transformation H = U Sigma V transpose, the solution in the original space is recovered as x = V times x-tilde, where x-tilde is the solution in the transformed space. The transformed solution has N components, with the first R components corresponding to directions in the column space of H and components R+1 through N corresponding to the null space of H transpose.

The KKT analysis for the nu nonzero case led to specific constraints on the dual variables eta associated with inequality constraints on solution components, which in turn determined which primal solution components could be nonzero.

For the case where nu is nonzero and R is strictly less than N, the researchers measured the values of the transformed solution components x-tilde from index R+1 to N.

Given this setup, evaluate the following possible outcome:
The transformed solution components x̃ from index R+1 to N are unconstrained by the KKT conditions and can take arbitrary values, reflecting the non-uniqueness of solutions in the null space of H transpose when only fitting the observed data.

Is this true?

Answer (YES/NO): NO